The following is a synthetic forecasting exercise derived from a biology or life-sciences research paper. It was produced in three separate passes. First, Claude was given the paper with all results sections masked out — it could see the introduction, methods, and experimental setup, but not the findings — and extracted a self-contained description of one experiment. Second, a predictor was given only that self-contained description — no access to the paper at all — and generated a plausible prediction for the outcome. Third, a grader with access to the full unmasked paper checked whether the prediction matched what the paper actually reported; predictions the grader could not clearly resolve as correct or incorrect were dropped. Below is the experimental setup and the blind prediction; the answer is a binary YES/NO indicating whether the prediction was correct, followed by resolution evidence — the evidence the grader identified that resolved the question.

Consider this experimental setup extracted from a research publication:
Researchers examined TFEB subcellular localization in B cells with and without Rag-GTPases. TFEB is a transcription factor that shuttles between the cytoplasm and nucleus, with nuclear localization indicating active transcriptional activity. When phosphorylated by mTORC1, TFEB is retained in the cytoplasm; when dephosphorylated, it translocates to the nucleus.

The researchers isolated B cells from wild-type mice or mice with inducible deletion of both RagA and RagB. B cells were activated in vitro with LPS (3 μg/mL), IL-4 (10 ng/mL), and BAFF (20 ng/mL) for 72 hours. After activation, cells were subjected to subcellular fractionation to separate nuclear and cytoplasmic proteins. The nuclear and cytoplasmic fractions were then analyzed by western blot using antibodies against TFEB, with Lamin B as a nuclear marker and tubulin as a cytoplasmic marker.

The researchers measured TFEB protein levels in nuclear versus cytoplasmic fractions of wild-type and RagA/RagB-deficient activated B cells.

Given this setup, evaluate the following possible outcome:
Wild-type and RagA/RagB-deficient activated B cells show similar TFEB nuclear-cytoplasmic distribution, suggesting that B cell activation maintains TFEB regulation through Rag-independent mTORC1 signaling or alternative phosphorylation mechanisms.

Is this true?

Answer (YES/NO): NO